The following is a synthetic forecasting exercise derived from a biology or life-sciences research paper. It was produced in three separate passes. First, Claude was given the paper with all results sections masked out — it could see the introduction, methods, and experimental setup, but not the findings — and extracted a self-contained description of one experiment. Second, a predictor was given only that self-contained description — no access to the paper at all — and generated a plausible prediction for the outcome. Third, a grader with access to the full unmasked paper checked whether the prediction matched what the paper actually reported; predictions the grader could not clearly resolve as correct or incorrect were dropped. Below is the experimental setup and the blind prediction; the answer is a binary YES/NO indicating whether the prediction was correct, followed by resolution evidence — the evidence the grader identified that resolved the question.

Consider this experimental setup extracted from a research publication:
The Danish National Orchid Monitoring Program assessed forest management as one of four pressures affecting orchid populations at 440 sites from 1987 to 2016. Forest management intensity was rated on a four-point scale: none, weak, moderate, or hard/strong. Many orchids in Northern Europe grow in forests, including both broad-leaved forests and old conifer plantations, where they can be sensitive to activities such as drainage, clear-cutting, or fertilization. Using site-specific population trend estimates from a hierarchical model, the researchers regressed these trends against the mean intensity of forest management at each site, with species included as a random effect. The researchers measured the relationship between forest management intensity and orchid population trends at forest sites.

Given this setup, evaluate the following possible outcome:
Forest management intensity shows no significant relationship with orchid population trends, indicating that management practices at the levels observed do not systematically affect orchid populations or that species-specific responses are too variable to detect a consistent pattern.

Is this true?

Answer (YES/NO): YES